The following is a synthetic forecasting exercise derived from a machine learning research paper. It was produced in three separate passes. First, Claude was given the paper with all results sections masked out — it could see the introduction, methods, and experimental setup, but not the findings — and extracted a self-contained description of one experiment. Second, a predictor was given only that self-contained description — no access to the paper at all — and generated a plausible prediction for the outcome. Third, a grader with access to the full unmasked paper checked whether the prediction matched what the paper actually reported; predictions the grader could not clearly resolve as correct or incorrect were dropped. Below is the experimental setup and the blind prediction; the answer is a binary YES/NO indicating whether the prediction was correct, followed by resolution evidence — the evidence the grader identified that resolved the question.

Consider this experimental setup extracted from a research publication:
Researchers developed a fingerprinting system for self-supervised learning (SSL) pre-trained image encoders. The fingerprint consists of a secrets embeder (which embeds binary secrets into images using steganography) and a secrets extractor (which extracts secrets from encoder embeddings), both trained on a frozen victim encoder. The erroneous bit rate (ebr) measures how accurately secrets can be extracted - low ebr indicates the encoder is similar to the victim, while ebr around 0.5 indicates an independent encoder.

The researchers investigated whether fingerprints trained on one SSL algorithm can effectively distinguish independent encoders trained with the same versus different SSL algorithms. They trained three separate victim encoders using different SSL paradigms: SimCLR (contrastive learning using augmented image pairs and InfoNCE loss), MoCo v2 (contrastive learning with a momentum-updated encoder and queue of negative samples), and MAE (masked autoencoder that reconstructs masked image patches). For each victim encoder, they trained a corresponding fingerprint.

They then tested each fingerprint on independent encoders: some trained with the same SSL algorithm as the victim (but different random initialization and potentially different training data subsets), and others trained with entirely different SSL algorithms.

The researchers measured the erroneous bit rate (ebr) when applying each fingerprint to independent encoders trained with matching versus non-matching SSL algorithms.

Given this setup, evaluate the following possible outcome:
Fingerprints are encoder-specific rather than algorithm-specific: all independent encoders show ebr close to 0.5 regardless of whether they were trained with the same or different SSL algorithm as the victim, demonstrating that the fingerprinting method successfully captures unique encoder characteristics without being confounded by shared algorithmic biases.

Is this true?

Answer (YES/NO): YES